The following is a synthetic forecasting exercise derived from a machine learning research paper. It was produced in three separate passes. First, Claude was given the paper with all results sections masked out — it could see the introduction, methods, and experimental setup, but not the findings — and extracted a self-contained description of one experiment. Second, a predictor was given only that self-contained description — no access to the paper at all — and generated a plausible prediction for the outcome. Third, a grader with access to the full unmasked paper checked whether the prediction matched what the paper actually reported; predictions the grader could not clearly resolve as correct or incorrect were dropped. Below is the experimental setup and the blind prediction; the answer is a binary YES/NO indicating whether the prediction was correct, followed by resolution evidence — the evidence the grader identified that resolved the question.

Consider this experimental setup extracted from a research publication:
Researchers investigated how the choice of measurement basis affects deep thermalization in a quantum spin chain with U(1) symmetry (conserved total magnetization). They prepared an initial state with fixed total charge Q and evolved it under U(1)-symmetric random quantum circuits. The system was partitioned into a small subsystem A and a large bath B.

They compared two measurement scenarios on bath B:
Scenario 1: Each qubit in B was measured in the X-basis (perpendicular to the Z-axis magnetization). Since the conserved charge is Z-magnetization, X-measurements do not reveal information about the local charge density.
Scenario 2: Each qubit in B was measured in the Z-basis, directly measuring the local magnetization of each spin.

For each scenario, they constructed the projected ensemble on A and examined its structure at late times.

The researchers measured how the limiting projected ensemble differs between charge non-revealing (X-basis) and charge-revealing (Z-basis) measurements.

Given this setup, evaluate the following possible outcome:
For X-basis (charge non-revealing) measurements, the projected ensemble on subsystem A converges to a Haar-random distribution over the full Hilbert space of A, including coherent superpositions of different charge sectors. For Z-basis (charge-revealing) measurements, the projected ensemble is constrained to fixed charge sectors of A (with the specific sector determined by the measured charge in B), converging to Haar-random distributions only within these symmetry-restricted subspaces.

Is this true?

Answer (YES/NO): NO